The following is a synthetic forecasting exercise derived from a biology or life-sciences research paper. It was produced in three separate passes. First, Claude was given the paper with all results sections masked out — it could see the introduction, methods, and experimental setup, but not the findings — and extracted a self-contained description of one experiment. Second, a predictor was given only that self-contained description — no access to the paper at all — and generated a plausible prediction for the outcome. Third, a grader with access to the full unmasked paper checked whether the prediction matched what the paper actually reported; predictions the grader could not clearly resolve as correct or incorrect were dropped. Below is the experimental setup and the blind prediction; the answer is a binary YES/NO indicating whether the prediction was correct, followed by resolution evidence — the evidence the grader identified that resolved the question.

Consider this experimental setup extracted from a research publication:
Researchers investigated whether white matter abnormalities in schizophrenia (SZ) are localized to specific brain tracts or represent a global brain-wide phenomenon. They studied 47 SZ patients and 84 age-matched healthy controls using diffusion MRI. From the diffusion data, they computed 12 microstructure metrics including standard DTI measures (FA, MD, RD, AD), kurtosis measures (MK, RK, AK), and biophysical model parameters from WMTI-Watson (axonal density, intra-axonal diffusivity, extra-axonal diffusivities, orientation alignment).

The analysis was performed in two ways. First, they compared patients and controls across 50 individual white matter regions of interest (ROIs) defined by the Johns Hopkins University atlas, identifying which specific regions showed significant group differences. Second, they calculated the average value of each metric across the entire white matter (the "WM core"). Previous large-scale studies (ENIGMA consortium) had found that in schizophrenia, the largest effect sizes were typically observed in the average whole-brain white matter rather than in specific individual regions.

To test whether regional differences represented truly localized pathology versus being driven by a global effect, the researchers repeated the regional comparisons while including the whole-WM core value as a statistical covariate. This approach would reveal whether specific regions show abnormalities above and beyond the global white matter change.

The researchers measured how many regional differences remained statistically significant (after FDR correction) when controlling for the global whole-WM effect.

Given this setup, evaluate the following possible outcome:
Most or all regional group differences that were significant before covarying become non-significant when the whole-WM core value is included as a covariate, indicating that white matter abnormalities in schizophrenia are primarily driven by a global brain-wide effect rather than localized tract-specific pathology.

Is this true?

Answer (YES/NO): YES